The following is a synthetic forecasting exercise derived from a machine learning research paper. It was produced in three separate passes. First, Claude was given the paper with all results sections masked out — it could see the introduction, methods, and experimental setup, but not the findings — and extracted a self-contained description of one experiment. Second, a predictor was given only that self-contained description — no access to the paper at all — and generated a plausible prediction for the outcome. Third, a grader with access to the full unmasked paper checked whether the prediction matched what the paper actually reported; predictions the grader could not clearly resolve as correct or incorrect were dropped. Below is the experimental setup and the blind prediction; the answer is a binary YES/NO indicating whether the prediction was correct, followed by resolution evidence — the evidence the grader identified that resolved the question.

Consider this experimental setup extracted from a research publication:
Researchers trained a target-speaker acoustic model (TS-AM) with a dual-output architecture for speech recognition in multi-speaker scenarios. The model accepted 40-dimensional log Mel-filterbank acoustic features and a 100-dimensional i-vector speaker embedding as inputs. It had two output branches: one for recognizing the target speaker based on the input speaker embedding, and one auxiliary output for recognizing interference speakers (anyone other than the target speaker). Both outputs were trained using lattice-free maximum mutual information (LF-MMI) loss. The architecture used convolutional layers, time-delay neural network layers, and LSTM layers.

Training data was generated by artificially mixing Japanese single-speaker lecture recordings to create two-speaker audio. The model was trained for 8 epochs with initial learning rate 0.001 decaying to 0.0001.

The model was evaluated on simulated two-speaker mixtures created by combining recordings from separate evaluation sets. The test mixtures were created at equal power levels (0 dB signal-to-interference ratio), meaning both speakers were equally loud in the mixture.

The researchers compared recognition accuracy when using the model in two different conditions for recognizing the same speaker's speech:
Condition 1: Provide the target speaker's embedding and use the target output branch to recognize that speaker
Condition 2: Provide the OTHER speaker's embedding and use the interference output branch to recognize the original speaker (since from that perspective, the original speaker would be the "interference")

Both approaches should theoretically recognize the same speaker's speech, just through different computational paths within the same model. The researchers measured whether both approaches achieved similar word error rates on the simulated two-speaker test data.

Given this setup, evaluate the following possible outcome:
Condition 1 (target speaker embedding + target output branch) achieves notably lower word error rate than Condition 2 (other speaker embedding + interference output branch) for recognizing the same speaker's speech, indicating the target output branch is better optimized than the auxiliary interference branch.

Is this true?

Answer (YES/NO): NO